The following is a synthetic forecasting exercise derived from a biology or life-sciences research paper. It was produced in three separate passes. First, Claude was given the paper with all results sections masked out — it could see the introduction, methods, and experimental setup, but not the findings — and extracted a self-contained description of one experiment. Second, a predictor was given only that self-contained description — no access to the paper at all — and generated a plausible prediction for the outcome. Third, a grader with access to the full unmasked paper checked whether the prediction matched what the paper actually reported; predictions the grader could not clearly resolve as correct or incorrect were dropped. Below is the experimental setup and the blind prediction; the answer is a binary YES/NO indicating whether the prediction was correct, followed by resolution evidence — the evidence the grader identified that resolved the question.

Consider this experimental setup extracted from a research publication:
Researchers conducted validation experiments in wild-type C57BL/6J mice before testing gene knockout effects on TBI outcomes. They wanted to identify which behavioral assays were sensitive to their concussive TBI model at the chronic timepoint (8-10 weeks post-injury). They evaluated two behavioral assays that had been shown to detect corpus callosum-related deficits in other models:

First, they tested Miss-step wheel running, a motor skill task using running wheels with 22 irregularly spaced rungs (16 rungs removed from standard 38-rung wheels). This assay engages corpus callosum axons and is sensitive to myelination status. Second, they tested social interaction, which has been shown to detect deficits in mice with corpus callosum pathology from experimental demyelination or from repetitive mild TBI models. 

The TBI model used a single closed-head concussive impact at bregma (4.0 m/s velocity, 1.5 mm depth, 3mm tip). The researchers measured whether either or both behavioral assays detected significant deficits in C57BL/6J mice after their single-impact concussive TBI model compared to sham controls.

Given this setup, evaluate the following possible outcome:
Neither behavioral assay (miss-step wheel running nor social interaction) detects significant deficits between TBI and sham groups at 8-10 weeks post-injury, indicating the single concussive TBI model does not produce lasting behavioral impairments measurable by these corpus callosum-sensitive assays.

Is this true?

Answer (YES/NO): NO